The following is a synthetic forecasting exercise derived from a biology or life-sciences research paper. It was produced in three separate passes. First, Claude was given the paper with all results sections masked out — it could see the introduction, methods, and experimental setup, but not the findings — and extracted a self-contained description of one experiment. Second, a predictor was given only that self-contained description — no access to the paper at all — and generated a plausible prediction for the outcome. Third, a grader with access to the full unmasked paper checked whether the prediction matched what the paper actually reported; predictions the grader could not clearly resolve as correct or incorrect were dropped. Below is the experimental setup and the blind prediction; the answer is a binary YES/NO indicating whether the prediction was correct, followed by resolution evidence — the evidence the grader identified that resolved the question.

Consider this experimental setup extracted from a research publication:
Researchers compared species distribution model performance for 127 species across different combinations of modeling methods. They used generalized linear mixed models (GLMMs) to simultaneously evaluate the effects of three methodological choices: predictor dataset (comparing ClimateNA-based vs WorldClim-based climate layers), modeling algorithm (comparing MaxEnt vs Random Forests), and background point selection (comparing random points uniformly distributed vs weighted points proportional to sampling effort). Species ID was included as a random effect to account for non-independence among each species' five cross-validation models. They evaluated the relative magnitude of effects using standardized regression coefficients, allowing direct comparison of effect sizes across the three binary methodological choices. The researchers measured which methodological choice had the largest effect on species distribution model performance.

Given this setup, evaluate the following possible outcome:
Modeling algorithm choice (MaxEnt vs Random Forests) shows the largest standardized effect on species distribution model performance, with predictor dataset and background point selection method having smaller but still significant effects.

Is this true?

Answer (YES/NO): NO